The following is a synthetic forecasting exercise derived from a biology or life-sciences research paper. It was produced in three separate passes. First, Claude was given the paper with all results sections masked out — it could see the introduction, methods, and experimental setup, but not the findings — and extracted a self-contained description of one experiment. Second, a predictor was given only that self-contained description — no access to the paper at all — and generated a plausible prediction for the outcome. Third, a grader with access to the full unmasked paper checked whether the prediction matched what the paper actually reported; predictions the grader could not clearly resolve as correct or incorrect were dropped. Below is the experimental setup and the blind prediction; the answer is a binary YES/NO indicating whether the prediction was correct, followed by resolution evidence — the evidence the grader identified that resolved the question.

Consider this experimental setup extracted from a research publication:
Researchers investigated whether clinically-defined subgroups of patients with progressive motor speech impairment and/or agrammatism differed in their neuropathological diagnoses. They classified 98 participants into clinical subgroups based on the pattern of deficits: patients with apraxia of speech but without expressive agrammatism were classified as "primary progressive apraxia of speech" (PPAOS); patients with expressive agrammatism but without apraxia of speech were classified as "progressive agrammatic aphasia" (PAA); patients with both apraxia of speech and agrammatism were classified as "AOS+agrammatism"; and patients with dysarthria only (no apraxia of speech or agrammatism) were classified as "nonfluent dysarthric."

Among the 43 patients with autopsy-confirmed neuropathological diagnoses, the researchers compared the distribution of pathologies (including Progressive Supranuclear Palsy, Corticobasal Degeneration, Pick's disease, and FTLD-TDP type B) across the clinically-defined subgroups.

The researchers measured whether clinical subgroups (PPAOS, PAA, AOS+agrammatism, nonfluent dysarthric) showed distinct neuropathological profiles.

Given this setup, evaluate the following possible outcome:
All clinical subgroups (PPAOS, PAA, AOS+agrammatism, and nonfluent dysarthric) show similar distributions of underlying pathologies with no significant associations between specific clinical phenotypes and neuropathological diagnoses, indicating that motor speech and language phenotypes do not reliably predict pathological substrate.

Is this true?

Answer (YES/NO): YES